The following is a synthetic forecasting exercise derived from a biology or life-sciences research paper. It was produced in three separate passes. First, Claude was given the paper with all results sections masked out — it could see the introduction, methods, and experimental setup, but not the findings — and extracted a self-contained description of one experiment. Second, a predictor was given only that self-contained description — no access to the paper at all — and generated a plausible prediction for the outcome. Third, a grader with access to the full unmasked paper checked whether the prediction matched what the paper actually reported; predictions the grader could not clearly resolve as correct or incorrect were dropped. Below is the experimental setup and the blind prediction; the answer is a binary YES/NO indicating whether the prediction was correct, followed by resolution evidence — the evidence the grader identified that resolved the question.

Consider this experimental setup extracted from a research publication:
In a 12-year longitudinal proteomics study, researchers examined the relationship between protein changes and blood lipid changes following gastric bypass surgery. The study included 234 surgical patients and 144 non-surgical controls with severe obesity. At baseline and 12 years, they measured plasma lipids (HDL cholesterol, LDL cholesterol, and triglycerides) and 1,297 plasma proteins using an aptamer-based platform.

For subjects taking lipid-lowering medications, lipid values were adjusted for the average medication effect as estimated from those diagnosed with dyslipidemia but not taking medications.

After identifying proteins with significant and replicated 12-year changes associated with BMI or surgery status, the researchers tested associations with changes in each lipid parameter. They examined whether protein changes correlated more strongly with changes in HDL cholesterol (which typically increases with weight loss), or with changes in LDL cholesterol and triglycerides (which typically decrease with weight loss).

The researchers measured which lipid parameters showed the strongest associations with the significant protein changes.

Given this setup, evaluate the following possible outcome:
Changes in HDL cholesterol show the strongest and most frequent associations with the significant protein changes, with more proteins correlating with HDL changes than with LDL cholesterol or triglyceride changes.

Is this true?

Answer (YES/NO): YES